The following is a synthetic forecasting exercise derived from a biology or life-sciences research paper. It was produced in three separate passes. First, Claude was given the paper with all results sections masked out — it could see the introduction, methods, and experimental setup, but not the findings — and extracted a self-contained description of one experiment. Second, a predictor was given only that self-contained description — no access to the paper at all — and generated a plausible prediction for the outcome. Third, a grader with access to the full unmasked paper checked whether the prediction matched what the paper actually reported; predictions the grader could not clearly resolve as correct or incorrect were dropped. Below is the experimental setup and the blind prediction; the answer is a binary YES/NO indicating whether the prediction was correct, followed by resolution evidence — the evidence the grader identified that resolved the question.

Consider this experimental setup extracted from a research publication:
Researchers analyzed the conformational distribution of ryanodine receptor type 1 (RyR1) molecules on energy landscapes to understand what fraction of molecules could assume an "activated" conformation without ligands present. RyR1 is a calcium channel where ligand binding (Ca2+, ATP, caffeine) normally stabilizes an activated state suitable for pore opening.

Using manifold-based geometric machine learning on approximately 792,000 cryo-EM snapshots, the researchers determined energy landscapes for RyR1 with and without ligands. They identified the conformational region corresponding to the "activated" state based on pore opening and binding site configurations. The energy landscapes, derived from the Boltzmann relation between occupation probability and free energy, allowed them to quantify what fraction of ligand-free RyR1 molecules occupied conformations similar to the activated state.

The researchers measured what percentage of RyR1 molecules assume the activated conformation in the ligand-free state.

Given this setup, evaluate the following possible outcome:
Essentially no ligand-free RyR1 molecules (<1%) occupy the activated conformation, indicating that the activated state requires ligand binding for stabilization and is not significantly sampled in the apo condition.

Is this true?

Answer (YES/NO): NO